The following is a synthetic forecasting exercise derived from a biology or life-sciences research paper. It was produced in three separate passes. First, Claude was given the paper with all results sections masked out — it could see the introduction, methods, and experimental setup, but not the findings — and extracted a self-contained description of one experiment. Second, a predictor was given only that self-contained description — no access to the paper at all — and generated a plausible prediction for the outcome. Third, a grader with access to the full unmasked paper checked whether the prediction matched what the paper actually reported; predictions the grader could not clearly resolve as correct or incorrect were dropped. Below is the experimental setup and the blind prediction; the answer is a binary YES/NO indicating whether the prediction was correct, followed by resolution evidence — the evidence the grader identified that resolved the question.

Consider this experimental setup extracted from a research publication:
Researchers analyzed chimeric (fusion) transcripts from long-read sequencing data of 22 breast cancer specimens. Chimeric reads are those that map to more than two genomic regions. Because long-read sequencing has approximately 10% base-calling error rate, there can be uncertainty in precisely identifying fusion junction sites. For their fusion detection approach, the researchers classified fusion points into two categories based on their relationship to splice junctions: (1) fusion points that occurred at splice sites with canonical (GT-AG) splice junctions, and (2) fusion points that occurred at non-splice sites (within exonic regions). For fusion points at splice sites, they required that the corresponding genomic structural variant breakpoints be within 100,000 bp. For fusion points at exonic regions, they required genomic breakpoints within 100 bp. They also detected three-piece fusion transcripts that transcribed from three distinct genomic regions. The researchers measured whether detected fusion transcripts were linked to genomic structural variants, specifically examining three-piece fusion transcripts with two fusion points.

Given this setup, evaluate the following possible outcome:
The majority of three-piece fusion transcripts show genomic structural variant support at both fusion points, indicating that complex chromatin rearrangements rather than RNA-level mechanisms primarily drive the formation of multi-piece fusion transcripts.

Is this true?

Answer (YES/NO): NO